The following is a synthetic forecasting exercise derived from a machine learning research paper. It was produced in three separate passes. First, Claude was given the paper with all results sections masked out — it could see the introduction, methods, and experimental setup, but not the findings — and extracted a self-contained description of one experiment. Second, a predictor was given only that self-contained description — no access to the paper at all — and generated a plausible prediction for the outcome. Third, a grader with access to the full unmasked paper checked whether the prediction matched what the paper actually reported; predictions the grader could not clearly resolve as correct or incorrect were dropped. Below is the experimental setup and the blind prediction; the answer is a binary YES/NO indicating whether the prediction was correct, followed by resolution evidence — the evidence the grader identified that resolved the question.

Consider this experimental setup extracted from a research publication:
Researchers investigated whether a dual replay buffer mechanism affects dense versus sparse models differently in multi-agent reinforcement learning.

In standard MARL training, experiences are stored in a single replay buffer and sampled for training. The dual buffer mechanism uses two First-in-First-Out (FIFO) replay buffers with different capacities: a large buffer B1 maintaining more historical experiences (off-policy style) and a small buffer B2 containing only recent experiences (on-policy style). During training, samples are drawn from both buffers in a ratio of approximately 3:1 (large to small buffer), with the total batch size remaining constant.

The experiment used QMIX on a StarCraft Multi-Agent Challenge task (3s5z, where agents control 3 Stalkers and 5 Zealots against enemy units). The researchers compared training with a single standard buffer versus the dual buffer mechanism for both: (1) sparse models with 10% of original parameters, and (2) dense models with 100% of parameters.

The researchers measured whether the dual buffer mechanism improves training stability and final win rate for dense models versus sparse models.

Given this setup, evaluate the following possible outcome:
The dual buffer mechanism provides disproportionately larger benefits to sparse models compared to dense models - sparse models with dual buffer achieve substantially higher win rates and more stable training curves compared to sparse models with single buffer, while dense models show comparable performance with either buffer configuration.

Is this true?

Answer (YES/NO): YES